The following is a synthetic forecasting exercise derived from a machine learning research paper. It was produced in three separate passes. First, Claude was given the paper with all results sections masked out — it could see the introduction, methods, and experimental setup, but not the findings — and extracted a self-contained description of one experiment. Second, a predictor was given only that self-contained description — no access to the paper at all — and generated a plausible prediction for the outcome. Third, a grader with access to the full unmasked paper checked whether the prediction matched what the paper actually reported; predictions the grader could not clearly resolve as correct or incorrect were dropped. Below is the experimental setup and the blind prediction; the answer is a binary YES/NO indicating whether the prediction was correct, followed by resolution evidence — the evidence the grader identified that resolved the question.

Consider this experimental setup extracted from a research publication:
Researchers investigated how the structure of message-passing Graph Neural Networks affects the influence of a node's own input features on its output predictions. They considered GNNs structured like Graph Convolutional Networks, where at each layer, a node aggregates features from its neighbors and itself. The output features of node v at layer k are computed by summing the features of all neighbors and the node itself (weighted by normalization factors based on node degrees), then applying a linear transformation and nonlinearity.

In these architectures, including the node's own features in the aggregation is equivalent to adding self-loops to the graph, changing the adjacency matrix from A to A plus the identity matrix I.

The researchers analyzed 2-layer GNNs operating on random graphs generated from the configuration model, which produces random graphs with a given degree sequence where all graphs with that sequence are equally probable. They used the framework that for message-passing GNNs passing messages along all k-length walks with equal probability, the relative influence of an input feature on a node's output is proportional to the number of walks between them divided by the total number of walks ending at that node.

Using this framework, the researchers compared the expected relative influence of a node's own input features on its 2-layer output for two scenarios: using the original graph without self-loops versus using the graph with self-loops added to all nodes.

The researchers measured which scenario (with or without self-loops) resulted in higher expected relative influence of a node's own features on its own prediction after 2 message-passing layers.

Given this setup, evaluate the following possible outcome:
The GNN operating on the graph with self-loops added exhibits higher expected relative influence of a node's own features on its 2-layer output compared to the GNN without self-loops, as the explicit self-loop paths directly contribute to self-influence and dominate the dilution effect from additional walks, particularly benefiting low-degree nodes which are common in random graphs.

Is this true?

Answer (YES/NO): NO